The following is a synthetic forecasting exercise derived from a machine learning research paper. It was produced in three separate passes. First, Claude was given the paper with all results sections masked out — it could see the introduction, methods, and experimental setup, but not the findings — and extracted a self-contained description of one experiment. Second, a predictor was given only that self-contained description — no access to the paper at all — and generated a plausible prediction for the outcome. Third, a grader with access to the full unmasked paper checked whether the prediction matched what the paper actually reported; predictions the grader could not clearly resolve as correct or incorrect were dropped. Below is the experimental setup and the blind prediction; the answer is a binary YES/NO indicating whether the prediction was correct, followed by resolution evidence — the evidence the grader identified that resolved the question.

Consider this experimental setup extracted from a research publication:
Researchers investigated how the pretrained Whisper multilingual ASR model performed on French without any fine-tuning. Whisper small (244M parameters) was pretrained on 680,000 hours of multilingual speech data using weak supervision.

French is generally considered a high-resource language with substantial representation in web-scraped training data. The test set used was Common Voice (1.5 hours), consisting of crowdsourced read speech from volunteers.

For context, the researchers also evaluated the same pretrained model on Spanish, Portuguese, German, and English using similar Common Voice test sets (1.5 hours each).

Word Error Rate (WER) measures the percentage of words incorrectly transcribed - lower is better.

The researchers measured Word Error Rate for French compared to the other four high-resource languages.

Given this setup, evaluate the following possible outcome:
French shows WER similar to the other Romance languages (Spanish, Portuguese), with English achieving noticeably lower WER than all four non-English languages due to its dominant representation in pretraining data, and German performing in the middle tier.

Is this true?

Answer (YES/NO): NO